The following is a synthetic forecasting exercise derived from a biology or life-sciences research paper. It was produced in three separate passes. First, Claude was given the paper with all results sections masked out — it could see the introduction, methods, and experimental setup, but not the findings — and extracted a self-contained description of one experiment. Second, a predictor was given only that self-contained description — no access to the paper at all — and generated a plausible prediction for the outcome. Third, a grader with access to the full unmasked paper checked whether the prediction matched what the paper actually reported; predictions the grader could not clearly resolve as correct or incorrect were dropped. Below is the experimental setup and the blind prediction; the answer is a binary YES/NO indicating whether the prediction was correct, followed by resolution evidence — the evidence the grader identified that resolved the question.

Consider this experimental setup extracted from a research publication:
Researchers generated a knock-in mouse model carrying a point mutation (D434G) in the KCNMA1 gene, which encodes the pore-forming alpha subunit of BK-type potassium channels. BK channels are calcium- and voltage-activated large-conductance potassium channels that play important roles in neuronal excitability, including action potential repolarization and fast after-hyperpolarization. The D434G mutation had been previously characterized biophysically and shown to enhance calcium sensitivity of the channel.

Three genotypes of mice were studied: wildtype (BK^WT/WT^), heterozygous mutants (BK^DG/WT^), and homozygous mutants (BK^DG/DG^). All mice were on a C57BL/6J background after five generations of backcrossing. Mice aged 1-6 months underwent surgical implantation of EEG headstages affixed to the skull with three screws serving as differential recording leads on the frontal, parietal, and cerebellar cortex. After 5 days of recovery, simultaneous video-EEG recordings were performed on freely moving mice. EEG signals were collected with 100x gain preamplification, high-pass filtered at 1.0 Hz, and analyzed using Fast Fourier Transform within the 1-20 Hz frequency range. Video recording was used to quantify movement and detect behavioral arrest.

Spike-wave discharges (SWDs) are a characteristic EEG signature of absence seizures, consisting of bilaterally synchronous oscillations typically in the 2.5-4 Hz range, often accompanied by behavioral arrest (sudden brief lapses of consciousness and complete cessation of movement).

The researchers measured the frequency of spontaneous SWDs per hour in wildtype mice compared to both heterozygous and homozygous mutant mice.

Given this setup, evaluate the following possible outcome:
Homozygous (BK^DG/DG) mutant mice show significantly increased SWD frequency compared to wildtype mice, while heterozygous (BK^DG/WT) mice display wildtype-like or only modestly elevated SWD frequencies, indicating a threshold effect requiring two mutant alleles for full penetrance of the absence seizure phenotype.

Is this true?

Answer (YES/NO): NO